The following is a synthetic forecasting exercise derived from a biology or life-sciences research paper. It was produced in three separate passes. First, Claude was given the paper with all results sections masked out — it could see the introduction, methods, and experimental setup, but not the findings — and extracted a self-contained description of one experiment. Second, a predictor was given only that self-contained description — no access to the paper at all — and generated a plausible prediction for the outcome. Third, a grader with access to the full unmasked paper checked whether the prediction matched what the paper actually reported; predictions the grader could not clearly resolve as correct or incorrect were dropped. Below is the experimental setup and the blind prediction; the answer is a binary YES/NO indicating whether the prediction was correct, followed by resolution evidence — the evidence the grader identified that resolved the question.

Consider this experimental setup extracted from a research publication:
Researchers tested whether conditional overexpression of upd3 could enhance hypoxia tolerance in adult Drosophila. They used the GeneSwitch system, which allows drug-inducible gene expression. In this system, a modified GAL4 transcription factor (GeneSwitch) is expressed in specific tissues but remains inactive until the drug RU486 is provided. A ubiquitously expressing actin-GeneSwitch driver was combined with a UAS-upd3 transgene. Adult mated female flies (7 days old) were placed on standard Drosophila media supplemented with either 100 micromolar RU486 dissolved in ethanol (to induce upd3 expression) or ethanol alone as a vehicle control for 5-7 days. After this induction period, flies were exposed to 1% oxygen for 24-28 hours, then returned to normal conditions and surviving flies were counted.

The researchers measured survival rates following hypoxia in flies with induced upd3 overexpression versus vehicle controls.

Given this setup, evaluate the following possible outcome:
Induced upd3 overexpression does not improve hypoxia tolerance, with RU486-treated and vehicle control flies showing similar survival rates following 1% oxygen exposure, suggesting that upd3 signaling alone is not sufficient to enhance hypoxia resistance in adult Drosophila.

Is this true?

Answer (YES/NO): NO